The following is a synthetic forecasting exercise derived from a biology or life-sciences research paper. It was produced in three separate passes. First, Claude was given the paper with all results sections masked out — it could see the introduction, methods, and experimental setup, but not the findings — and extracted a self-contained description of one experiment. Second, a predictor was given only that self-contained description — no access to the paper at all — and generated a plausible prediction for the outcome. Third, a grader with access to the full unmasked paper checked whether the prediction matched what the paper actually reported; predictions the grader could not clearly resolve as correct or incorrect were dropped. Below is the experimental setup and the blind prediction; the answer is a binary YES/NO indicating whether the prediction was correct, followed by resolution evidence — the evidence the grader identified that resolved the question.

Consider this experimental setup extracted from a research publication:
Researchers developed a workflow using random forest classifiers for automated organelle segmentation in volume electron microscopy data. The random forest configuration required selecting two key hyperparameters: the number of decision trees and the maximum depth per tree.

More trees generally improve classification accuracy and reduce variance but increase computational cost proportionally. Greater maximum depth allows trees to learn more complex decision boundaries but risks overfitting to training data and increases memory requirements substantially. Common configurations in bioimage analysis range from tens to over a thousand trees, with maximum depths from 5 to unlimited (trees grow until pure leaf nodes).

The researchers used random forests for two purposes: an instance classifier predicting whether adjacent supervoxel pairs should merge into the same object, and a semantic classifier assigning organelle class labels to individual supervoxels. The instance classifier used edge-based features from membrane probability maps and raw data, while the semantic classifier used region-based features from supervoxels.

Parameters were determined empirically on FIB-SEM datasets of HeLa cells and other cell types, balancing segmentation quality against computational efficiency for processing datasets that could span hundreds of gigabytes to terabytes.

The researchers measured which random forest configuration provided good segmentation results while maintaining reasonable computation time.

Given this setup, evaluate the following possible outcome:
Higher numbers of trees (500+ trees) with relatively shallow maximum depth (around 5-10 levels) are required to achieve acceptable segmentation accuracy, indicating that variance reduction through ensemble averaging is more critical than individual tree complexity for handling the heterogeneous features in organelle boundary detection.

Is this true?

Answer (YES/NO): NO